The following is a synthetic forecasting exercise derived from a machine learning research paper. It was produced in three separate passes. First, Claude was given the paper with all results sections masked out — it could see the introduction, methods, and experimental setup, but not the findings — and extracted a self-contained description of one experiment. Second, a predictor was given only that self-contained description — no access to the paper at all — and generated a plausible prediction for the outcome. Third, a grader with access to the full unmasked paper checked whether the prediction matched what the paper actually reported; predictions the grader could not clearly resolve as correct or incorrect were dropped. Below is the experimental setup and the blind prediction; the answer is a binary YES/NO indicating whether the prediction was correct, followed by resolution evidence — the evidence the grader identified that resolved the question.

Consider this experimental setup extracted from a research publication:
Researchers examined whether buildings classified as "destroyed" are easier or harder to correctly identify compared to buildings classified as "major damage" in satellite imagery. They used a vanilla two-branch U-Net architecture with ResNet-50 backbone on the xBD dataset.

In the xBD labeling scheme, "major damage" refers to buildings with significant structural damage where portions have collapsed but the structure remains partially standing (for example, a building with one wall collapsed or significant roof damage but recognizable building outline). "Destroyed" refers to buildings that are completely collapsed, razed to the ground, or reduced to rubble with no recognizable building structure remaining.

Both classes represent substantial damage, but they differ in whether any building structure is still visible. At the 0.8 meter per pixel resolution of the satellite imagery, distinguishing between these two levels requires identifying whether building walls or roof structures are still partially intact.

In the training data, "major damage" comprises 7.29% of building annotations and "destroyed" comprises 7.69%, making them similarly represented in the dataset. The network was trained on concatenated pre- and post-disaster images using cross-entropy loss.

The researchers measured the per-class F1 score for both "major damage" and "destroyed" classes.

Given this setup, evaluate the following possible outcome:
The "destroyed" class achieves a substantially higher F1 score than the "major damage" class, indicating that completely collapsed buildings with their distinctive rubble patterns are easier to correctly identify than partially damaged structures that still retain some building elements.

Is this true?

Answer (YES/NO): YES